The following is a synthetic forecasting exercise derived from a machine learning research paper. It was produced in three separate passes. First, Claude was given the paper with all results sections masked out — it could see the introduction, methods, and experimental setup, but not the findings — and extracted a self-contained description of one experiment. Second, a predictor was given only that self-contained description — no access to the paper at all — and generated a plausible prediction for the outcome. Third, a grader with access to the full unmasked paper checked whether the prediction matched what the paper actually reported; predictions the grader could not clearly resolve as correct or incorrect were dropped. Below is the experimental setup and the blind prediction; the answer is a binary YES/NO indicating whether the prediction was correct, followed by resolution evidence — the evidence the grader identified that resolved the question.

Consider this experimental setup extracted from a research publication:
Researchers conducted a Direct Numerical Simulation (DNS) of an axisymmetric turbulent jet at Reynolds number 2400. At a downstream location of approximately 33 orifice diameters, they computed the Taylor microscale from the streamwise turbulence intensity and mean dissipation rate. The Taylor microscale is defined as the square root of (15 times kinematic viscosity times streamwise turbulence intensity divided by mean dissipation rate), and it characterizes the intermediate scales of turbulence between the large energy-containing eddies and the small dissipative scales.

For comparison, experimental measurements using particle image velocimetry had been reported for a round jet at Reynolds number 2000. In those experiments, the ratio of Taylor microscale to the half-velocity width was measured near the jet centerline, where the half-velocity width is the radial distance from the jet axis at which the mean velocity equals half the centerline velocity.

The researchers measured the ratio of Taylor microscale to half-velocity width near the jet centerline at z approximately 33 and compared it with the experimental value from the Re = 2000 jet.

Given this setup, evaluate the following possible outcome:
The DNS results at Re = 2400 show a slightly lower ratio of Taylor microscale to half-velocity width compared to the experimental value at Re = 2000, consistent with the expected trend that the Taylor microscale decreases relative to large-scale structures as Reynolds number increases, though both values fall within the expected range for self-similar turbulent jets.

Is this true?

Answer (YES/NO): NO